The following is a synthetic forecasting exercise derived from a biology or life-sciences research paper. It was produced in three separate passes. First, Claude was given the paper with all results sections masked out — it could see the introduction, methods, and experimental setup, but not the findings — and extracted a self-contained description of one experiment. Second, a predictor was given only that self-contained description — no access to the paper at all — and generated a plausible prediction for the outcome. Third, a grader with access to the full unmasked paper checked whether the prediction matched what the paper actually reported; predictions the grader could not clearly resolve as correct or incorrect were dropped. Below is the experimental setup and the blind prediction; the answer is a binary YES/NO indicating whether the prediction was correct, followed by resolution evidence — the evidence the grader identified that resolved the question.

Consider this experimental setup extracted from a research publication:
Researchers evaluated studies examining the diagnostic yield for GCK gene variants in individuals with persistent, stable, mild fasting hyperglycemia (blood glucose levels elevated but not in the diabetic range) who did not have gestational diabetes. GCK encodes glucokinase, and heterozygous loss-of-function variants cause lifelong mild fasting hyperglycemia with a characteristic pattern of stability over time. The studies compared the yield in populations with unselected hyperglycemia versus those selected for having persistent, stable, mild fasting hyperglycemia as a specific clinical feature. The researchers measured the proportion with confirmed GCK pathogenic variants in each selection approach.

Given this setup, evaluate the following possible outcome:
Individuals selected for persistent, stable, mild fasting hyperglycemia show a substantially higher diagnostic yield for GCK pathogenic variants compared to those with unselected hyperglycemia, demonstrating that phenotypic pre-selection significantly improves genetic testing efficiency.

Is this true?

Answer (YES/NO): YES